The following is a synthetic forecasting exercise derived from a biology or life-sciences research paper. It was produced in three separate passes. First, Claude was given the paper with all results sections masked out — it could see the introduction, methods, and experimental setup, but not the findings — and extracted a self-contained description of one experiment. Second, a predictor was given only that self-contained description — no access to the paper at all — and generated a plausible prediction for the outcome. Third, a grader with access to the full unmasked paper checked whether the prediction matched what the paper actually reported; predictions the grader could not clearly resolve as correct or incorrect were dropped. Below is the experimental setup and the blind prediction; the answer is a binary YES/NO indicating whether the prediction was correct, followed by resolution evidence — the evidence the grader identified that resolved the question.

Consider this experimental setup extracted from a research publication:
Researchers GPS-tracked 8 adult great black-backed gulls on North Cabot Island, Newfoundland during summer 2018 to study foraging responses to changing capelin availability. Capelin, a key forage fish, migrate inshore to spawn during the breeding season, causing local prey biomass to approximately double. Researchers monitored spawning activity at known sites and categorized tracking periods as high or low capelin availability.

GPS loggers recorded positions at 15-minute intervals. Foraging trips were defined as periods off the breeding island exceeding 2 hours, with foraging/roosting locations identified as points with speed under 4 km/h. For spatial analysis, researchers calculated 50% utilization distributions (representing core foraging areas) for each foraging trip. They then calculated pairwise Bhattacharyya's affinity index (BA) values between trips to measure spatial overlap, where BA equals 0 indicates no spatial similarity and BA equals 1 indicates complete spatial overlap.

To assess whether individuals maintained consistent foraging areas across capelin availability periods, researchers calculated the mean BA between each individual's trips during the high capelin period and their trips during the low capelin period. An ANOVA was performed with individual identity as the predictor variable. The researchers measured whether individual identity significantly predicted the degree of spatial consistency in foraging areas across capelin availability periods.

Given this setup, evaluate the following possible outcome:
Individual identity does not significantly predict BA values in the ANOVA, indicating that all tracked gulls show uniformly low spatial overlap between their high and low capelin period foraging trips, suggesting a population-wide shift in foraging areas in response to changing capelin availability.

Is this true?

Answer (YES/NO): NO